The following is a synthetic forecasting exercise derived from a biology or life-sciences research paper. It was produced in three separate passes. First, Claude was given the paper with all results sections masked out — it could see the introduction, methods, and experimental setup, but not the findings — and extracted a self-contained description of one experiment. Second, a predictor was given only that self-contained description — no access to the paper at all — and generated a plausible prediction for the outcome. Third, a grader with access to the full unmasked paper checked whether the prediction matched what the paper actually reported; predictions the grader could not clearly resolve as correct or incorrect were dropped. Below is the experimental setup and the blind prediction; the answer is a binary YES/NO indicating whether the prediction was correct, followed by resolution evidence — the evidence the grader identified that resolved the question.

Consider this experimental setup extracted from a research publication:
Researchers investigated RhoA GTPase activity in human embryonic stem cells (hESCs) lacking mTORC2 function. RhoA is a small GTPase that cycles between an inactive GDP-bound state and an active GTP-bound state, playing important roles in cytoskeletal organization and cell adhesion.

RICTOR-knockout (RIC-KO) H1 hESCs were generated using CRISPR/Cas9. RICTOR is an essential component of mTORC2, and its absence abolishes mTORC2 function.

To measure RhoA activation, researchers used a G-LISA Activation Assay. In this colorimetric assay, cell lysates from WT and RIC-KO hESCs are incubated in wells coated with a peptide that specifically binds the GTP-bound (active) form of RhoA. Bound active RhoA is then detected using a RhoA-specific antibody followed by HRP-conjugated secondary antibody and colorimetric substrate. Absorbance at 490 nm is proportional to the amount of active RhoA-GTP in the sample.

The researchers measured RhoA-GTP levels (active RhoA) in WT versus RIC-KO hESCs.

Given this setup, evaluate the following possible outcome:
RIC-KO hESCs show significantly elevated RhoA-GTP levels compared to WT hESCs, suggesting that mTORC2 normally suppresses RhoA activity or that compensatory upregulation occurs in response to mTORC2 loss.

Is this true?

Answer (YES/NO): YES